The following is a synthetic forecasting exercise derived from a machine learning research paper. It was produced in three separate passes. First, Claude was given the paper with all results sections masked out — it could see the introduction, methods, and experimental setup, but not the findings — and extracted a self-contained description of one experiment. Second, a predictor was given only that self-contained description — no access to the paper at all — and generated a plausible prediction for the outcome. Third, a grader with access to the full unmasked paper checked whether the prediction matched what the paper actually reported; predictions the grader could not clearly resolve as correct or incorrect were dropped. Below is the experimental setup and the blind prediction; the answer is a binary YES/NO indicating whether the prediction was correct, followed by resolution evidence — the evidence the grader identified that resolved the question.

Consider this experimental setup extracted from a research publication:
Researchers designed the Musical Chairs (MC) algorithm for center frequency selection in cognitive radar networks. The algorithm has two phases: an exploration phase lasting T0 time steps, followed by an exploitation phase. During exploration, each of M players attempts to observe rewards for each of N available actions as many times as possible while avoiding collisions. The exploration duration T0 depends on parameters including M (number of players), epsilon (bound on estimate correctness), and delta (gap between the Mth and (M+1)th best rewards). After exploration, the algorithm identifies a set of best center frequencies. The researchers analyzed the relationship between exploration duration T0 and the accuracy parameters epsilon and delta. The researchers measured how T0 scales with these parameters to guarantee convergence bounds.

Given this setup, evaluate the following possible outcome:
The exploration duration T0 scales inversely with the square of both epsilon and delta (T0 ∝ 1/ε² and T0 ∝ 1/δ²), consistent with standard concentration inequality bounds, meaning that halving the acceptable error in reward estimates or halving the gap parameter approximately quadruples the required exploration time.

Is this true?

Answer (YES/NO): NO